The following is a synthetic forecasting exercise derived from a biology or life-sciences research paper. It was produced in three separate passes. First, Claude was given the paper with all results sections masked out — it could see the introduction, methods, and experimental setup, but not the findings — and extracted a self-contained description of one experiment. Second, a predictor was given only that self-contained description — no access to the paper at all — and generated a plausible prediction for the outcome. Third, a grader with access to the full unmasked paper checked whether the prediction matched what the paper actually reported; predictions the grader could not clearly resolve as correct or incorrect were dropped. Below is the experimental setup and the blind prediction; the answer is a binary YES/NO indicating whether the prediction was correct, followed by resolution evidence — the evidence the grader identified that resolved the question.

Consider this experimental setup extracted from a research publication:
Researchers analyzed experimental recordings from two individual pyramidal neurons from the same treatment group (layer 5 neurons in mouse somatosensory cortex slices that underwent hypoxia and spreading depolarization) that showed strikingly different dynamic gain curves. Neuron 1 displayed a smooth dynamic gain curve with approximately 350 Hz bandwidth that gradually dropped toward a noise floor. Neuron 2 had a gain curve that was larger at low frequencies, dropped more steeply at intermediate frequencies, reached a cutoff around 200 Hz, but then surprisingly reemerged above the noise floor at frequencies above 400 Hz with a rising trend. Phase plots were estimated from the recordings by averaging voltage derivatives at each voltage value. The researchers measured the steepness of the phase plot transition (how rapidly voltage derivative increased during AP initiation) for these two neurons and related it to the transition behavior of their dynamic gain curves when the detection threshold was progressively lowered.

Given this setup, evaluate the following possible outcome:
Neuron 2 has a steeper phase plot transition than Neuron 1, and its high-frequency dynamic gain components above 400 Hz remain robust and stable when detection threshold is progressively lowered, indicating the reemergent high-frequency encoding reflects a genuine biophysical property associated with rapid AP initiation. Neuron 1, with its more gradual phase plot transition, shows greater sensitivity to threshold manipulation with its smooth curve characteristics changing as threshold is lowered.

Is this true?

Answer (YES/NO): NO